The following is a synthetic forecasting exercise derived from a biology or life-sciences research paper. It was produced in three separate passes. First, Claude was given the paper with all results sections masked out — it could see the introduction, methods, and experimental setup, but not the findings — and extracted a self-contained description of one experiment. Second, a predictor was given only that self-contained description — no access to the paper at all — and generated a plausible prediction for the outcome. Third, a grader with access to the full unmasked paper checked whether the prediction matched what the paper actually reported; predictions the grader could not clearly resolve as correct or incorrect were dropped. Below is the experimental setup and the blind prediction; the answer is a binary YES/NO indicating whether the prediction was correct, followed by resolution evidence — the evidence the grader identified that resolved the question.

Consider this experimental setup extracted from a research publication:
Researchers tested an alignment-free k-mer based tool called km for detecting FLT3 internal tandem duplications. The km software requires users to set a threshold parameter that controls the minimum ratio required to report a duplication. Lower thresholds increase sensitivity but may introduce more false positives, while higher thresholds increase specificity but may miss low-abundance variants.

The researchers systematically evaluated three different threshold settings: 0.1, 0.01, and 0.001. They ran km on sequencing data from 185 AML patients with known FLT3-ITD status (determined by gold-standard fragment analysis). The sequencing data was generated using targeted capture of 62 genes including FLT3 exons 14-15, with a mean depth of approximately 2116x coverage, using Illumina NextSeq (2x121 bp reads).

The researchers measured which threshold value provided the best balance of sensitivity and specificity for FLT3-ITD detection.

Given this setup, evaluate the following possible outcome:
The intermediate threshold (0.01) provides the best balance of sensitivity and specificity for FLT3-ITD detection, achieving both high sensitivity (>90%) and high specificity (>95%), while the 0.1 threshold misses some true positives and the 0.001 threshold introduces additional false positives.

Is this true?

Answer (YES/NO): NO